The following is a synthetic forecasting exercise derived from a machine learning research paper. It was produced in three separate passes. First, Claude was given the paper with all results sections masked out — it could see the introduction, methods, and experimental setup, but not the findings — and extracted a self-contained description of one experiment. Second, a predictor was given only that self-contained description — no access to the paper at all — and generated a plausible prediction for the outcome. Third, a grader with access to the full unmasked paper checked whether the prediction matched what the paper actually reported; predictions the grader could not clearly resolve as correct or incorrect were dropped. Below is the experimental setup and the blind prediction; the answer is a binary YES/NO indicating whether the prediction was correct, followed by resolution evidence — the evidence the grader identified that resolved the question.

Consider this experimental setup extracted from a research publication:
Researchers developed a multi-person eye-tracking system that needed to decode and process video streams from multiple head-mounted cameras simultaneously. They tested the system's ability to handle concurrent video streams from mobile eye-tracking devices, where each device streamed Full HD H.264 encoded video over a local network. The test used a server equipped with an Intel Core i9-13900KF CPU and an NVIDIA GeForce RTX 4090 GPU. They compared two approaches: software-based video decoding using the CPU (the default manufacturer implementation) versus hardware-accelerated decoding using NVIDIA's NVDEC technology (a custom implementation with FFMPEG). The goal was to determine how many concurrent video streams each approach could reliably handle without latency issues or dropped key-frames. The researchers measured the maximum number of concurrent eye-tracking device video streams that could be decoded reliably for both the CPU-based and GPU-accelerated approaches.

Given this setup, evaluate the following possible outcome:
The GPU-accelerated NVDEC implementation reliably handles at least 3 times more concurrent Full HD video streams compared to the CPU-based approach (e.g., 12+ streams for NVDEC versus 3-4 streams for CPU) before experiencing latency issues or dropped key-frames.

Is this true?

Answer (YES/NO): YES